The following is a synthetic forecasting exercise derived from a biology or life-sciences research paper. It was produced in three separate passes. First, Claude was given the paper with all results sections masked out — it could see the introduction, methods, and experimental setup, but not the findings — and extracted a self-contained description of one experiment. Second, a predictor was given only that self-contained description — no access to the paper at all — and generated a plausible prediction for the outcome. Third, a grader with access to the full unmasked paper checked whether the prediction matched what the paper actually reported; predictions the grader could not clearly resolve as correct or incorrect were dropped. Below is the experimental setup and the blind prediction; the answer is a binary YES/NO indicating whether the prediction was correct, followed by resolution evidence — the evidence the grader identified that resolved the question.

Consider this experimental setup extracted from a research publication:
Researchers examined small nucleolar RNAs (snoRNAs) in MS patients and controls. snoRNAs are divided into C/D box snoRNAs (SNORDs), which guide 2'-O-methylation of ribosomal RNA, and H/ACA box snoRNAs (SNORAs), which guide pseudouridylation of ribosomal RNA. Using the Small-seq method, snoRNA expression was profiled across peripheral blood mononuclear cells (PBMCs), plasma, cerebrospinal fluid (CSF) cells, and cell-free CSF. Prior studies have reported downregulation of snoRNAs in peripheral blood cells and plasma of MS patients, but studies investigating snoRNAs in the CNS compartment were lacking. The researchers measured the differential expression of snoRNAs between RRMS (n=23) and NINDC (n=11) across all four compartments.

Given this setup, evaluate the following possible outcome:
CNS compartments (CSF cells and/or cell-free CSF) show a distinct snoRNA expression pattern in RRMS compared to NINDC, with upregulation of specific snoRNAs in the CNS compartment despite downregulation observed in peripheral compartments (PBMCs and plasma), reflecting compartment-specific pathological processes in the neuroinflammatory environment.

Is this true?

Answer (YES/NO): YES